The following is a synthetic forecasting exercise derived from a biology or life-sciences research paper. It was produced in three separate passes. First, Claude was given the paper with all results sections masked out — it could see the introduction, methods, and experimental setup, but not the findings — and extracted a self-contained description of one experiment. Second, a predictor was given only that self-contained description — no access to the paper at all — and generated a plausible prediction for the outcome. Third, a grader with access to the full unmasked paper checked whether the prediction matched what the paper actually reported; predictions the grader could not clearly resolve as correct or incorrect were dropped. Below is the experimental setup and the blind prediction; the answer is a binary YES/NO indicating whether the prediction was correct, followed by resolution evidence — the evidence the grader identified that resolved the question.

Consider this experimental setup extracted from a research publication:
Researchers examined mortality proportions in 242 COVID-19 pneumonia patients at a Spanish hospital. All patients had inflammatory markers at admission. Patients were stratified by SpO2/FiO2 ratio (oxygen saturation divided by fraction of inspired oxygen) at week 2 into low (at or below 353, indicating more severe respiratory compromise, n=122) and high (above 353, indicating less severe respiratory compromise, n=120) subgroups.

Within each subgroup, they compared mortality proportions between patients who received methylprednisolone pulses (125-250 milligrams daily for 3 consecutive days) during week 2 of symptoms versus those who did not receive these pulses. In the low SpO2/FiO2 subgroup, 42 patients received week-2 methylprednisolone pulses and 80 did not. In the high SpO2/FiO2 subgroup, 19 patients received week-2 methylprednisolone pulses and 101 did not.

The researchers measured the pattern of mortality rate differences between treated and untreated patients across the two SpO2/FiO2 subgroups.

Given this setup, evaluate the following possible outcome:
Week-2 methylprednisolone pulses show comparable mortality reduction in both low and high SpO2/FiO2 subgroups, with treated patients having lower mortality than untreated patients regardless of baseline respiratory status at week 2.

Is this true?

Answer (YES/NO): NO